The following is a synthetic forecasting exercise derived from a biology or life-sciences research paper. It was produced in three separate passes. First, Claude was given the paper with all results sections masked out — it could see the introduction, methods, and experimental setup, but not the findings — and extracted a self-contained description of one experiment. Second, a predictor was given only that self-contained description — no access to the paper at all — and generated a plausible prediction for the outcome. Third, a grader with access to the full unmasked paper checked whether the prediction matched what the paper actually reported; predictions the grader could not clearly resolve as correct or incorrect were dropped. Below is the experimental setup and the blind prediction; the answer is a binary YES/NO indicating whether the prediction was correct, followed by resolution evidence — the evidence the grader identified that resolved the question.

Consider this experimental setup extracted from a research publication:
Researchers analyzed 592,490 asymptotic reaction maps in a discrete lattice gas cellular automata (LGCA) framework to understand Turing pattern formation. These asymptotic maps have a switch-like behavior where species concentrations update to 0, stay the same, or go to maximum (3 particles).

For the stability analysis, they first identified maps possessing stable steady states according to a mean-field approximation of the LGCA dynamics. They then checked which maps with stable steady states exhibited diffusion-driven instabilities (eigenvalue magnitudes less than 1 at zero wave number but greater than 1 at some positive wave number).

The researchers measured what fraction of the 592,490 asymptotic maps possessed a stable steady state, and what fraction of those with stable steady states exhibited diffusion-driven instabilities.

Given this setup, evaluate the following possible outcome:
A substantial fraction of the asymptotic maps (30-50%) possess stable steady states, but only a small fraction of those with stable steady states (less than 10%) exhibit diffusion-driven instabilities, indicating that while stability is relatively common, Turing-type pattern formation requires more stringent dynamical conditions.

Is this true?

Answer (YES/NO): NO